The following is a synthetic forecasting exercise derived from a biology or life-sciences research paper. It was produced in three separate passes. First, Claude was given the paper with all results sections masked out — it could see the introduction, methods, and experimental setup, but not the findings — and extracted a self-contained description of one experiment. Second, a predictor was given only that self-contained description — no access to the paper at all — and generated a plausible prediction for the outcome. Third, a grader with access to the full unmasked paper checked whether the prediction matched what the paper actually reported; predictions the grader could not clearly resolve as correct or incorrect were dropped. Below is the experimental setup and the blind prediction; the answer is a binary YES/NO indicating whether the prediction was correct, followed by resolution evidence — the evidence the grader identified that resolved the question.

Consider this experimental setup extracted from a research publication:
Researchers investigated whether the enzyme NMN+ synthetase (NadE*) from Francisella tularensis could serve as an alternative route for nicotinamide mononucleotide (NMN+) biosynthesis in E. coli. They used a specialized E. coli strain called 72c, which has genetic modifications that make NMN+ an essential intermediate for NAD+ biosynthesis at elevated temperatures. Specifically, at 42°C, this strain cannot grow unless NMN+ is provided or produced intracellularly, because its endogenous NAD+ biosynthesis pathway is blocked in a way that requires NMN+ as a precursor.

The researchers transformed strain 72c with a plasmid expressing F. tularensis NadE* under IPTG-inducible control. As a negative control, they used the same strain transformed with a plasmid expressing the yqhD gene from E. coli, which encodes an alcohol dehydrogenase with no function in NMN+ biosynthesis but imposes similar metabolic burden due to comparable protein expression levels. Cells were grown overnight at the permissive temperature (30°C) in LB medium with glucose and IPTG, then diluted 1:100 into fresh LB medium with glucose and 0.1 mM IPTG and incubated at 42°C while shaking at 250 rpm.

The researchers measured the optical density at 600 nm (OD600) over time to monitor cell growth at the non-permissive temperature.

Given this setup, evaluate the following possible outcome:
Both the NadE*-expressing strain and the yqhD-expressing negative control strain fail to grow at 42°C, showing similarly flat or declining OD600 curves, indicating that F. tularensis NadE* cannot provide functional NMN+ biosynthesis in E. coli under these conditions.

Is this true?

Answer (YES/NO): NO